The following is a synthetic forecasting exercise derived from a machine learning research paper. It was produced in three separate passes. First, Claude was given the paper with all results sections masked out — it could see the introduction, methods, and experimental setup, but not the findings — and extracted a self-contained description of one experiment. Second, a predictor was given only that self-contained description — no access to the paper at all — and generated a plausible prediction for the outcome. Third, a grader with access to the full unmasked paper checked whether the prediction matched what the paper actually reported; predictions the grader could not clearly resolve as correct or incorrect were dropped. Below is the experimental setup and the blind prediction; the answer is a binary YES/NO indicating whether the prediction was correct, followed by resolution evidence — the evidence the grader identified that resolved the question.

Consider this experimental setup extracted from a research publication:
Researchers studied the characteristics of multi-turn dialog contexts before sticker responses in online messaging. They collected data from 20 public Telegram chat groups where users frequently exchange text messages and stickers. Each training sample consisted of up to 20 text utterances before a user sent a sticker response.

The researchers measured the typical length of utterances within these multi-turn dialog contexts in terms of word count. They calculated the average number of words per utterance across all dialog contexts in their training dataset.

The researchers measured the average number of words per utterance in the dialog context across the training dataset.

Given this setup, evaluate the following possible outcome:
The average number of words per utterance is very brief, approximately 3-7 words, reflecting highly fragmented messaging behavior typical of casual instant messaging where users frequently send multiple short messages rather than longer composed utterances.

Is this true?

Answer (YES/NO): NO